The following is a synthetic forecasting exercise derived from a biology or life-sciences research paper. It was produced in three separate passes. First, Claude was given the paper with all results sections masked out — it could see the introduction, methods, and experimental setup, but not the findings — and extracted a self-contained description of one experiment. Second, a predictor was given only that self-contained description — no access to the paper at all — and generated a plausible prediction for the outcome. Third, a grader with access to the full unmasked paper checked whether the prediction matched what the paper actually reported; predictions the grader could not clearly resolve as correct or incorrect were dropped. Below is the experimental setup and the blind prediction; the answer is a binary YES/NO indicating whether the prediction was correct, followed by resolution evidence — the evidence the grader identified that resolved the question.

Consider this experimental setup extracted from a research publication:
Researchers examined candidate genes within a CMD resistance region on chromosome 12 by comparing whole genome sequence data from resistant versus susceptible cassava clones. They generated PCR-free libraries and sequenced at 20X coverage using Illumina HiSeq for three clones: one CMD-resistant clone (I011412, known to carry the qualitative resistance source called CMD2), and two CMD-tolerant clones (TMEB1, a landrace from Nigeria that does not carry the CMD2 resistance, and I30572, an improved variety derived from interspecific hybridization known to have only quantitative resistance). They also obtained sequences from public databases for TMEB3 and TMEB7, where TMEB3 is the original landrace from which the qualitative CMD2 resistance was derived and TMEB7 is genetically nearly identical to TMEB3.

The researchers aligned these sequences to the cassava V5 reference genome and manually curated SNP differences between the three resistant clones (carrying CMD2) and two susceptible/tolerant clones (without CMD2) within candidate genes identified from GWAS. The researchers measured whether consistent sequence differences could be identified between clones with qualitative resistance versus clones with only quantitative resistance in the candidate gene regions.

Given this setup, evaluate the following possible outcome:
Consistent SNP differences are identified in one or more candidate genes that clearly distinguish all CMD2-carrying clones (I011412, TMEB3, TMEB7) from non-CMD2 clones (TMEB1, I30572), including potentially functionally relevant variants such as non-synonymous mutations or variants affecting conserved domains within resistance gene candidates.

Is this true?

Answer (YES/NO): YES